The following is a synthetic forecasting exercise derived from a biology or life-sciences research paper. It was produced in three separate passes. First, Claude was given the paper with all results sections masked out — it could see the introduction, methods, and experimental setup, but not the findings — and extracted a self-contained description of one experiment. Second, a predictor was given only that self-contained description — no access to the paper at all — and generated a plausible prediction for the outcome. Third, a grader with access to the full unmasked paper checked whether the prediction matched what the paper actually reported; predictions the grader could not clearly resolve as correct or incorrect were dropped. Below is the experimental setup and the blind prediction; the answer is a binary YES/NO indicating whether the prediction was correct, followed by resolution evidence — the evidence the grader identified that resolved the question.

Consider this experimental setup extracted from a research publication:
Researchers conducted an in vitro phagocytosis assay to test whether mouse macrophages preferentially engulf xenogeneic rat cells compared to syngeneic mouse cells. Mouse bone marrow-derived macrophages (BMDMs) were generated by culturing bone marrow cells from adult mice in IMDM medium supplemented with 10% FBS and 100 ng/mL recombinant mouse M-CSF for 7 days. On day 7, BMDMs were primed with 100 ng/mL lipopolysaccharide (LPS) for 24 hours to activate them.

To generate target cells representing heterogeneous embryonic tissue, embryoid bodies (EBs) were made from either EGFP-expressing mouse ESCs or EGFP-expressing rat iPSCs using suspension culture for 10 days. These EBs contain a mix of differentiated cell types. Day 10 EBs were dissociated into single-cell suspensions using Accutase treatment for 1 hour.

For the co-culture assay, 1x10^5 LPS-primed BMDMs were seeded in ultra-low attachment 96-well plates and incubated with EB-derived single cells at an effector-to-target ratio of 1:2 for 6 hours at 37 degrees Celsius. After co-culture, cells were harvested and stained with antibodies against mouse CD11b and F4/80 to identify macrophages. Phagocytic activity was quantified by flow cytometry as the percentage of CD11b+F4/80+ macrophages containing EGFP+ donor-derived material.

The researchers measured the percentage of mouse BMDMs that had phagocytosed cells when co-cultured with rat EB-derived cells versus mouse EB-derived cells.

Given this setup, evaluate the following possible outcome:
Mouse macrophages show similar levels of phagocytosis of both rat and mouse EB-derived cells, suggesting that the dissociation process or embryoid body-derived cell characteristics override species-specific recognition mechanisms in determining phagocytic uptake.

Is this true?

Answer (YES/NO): NO